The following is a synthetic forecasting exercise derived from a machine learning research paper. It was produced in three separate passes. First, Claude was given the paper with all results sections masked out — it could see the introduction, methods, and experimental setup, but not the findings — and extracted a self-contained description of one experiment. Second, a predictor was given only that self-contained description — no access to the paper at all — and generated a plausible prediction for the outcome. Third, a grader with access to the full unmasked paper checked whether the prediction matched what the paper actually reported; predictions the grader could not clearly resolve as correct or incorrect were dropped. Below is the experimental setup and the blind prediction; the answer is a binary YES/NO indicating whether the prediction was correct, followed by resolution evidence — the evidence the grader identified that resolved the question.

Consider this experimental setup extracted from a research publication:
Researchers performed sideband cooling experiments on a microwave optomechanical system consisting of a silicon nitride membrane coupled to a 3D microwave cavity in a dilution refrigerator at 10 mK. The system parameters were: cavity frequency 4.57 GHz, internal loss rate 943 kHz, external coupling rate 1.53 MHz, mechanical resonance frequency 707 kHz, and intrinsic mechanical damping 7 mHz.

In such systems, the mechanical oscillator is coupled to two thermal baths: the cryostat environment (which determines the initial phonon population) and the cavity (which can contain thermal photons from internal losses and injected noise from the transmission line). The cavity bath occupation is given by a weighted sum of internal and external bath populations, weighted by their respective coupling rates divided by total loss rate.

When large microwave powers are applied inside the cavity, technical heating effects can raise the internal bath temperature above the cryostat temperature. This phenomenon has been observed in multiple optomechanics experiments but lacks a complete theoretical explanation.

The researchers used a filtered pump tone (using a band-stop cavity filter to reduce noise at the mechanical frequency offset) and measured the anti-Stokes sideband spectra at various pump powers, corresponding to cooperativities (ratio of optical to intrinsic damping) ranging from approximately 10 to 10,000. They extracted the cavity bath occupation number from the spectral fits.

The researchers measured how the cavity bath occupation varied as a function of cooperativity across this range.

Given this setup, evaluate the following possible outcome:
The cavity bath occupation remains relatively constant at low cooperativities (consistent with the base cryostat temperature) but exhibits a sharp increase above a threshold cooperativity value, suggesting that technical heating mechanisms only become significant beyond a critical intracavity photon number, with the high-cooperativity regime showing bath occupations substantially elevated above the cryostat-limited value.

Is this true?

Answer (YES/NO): NO